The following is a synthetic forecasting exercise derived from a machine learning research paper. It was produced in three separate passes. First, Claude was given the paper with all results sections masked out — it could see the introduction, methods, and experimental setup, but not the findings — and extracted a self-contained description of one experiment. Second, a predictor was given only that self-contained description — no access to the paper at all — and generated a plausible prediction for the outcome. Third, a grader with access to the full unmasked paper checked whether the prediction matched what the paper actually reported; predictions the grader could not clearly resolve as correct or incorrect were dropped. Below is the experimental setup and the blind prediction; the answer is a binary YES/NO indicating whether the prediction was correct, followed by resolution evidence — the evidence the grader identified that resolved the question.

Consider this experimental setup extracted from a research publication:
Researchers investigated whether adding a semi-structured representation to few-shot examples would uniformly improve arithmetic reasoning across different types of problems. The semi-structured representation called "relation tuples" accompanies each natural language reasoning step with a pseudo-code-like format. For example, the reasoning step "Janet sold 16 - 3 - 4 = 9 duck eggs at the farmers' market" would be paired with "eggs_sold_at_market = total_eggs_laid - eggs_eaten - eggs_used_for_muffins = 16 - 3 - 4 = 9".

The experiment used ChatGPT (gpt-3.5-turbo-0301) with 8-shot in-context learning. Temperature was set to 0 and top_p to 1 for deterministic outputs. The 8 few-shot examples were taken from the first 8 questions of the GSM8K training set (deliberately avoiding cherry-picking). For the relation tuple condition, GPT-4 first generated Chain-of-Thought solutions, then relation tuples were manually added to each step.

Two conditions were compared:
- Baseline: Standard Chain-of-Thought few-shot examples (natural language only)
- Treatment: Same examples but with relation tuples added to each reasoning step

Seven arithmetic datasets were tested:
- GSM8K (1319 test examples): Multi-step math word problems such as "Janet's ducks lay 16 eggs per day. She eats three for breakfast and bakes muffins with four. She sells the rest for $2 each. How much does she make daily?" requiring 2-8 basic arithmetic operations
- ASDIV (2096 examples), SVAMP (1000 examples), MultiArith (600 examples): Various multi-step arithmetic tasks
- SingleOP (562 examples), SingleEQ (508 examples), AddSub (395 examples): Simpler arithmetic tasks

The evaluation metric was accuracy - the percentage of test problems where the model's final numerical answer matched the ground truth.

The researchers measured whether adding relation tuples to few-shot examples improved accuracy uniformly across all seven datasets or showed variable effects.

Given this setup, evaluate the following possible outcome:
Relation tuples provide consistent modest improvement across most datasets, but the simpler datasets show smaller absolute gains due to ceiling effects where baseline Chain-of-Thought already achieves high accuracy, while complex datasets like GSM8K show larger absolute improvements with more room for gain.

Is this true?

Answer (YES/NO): NO